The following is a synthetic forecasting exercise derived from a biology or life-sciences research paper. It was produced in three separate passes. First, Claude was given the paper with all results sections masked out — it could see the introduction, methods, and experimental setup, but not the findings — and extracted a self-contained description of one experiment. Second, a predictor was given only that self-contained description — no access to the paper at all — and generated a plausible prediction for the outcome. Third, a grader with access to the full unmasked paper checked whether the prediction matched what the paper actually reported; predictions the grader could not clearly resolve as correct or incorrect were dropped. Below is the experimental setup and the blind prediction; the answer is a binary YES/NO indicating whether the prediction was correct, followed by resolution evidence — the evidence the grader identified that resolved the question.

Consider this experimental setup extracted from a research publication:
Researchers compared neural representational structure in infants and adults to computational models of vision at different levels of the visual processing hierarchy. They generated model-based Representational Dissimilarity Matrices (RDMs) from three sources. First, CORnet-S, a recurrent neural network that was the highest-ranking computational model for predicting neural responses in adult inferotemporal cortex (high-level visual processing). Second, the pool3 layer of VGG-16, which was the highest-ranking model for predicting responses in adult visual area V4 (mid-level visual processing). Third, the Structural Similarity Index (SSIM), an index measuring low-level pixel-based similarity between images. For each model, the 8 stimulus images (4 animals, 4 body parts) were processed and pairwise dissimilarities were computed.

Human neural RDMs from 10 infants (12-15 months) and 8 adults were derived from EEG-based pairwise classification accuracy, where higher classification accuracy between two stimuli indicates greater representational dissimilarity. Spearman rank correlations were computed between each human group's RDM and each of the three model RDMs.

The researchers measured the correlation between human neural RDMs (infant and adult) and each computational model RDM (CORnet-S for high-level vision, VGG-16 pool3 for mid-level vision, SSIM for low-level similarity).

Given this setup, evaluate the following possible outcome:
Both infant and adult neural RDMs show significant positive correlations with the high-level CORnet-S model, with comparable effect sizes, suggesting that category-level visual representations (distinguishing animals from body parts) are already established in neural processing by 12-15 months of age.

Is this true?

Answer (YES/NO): NO